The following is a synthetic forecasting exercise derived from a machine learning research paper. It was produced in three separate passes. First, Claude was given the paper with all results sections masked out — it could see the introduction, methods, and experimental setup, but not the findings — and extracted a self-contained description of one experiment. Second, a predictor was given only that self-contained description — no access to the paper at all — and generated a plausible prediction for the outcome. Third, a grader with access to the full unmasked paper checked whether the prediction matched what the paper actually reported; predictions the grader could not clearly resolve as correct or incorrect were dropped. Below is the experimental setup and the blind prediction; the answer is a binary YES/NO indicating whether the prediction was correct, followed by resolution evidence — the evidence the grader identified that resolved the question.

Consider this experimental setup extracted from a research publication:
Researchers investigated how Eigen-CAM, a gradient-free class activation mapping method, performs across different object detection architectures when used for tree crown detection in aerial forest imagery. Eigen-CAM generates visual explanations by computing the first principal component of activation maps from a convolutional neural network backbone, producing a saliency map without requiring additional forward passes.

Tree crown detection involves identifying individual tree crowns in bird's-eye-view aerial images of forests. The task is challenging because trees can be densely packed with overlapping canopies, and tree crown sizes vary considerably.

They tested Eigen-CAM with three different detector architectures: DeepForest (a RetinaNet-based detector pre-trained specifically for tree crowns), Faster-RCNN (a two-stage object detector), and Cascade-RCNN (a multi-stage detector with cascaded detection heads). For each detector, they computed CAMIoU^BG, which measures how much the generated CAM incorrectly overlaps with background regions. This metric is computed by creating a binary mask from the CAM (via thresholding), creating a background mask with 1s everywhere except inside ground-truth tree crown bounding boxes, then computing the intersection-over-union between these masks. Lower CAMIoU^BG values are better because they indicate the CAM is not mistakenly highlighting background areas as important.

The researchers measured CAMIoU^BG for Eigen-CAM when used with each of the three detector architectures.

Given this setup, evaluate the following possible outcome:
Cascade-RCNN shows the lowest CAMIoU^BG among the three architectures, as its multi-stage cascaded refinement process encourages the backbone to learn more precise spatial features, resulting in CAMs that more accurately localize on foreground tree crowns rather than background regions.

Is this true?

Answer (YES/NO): NO